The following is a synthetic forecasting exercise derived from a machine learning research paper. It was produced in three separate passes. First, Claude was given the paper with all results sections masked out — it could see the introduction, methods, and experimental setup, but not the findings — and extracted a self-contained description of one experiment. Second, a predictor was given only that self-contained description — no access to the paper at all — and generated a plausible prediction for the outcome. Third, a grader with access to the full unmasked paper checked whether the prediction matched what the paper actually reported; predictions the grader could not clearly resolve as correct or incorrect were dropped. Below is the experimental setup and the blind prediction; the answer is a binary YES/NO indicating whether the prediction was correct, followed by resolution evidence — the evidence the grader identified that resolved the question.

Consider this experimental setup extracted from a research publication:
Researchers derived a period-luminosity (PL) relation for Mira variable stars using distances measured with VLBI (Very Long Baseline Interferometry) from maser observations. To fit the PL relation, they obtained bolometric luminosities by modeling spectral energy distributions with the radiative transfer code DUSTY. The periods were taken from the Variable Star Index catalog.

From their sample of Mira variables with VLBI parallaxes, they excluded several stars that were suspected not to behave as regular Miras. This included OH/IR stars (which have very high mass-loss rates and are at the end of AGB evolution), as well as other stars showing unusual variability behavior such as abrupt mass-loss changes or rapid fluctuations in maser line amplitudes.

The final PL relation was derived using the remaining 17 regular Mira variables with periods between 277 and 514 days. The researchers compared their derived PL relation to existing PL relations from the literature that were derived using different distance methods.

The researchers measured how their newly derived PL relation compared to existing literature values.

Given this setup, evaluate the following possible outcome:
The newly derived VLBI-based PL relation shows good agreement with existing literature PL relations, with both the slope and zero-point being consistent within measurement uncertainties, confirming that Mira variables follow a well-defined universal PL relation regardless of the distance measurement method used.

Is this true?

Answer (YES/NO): YES